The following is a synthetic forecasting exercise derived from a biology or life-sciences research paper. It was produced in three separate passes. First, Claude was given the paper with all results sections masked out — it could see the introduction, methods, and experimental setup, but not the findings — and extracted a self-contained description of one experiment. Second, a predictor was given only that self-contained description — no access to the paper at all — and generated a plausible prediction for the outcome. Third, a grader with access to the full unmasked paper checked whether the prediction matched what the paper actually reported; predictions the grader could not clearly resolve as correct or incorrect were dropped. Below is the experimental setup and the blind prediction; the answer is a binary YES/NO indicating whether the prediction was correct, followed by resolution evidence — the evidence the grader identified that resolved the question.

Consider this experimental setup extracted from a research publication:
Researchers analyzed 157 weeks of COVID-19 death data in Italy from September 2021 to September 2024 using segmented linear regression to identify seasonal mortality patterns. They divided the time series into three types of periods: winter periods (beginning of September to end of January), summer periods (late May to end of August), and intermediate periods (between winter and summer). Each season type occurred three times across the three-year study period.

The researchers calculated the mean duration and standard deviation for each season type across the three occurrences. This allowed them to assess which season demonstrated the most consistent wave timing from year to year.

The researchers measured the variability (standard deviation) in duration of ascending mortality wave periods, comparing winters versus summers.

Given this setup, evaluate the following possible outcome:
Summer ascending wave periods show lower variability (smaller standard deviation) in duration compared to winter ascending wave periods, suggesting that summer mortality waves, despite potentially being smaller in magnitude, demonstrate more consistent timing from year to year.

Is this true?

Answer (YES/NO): NO